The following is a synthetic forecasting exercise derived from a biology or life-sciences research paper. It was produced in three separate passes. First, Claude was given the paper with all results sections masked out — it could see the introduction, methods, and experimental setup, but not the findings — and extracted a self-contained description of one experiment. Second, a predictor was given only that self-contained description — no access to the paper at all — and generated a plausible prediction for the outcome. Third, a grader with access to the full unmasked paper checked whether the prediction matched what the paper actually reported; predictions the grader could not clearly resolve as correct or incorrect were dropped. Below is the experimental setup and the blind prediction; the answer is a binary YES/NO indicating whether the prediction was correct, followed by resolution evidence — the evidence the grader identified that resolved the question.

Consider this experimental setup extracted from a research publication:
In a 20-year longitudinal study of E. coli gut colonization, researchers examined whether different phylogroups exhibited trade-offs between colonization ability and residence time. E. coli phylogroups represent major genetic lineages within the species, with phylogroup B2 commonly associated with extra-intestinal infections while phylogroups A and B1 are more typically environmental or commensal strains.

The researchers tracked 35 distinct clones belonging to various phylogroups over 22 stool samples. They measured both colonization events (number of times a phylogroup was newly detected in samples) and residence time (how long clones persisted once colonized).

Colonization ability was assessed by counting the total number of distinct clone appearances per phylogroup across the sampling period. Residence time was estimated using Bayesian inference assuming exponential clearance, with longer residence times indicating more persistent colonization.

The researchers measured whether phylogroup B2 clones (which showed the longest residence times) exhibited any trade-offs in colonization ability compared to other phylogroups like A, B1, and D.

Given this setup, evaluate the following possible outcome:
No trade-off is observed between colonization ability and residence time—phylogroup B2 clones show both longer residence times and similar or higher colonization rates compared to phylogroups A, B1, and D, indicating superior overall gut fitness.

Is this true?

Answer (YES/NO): NO